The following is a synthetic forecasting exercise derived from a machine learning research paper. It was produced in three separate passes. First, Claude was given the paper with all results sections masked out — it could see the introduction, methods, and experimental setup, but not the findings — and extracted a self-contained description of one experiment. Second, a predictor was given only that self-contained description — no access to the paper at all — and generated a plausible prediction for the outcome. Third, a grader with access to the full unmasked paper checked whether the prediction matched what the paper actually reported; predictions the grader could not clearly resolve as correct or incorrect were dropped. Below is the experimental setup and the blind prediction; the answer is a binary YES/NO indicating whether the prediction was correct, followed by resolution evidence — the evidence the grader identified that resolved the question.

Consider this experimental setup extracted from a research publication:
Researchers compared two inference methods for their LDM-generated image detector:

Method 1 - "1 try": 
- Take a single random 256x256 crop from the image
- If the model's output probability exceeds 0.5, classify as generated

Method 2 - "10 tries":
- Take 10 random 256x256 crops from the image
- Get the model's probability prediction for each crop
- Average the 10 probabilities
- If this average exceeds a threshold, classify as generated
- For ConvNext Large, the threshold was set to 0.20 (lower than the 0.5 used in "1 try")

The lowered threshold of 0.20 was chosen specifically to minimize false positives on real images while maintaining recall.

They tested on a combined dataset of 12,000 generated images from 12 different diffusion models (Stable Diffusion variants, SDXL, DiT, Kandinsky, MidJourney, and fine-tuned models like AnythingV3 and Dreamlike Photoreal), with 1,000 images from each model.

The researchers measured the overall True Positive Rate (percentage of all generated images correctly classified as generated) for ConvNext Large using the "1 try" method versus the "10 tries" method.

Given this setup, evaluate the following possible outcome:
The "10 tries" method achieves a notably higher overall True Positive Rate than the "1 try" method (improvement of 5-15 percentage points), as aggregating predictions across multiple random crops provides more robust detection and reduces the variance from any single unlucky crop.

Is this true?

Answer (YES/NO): YES